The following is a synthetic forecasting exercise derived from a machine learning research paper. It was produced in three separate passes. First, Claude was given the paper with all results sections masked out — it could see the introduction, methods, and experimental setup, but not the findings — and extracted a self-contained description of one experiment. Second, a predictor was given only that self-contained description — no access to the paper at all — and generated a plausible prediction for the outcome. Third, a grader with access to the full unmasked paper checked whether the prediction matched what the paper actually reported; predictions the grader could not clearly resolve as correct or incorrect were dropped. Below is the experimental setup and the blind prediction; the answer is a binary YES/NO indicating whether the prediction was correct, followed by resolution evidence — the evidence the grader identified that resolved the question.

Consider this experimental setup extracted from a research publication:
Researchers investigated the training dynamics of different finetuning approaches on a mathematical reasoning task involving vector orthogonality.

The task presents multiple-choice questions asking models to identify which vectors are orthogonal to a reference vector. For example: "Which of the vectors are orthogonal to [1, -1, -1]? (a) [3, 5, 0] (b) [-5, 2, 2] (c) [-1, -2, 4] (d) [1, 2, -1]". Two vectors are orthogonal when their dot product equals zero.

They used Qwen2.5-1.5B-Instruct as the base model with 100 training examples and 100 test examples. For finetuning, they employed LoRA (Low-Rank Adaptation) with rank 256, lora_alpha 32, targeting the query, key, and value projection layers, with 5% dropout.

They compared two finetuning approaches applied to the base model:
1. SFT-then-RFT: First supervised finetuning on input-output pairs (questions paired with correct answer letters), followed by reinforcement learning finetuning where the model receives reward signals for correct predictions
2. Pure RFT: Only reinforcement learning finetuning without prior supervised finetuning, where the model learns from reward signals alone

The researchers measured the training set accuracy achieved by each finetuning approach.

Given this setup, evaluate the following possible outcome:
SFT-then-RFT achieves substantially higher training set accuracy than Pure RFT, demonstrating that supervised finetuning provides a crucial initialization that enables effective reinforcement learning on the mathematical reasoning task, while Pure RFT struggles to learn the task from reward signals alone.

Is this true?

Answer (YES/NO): NO